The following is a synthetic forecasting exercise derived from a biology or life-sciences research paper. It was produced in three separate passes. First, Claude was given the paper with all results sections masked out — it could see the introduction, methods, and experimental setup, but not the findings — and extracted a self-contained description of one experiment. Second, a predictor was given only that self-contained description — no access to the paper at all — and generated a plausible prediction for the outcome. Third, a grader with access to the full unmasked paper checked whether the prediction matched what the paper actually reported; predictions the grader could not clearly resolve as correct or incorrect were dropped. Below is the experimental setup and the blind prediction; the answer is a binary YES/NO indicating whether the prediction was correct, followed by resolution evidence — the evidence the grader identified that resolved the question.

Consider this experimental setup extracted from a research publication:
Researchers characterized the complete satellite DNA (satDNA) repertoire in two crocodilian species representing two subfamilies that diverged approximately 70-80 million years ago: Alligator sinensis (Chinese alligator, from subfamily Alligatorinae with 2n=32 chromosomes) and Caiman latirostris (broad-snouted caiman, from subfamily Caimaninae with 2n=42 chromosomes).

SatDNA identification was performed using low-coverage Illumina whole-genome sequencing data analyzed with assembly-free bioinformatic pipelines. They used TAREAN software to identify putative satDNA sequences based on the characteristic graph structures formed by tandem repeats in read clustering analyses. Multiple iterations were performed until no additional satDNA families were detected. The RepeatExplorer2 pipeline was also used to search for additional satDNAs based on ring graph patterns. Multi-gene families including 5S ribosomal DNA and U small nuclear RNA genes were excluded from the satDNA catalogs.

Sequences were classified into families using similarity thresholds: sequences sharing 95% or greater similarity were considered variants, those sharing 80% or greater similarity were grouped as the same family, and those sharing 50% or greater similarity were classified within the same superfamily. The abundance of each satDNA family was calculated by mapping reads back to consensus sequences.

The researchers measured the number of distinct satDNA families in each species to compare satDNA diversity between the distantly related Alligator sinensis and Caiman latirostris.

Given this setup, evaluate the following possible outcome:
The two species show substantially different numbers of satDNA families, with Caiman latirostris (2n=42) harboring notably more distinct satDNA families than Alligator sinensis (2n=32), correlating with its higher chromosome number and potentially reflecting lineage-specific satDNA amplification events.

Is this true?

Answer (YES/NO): YES